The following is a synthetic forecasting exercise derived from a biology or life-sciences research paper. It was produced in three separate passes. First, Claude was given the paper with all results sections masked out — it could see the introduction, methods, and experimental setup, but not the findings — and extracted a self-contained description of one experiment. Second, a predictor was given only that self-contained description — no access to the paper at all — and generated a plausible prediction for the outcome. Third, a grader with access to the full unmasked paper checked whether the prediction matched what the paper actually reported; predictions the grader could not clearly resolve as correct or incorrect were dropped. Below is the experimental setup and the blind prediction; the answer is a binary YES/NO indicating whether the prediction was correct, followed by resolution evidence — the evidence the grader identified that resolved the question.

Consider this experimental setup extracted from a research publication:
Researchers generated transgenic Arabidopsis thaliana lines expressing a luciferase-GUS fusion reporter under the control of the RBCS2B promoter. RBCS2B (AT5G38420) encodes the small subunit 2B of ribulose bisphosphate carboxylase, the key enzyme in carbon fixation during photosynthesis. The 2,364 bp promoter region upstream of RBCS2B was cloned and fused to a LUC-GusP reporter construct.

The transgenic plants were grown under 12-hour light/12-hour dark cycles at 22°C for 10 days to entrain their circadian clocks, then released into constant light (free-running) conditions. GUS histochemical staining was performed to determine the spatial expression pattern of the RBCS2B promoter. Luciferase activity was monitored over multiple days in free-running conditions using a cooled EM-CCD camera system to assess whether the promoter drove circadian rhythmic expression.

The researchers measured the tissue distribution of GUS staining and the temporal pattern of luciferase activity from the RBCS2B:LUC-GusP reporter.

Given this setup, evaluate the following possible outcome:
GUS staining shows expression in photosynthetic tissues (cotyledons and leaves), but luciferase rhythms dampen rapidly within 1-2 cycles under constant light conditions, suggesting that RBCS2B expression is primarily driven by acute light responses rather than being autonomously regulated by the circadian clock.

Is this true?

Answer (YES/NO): NO